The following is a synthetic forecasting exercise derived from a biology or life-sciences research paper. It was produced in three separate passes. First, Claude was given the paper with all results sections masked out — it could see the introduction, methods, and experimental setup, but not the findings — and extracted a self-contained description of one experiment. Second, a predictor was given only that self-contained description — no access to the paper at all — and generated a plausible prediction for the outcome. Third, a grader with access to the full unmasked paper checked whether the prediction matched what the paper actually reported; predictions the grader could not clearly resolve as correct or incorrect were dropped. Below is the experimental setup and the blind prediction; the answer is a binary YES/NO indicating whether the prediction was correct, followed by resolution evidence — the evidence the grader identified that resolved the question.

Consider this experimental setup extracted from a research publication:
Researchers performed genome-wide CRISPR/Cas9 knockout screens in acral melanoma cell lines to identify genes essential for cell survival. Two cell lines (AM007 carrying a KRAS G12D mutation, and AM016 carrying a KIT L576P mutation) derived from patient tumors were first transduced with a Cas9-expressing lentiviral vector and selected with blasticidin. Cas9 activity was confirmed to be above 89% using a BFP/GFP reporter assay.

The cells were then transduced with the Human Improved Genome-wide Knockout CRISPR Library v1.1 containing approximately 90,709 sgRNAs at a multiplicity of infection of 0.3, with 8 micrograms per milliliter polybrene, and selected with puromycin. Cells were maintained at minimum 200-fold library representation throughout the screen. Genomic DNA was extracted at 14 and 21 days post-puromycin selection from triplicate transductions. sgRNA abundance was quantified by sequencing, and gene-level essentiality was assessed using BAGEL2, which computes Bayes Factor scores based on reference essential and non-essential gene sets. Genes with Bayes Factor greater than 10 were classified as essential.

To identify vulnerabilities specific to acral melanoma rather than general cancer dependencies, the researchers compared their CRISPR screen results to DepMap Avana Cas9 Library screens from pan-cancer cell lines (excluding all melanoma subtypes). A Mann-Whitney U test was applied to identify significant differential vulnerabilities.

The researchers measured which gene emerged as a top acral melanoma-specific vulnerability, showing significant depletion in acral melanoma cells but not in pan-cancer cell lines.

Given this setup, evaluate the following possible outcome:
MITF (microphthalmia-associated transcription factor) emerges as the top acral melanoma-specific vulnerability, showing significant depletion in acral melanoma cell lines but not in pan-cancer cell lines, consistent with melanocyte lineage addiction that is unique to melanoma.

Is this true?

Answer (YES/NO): NO